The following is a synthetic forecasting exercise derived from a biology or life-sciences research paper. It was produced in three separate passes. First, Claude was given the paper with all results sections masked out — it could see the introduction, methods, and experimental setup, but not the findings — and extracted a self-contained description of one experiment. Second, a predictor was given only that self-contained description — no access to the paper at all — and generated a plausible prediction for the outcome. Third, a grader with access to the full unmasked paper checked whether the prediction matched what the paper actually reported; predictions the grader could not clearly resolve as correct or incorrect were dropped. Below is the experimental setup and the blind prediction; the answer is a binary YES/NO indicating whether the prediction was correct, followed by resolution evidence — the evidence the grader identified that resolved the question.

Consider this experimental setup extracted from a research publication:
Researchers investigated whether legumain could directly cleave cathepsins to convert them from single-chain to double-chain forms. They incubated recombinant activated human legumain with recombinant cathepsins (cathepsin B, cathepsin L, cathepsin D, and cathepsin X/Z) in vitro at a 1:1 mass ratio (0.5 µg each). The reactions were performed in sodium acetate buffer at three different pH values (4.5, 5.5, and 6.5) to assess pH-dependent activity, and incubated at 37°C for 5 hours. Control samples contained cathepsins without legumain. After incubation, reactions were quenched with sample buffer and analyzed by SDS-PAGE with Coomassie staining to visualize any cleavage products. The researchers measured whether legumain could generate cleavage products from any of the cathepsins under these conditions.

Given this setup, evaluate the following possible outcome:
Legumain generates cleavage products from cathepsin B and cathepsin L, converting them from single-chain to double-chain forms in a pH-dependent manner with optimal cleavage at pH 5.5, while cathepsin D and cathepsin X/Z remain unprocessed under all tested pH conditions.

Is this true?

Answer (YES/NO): NO